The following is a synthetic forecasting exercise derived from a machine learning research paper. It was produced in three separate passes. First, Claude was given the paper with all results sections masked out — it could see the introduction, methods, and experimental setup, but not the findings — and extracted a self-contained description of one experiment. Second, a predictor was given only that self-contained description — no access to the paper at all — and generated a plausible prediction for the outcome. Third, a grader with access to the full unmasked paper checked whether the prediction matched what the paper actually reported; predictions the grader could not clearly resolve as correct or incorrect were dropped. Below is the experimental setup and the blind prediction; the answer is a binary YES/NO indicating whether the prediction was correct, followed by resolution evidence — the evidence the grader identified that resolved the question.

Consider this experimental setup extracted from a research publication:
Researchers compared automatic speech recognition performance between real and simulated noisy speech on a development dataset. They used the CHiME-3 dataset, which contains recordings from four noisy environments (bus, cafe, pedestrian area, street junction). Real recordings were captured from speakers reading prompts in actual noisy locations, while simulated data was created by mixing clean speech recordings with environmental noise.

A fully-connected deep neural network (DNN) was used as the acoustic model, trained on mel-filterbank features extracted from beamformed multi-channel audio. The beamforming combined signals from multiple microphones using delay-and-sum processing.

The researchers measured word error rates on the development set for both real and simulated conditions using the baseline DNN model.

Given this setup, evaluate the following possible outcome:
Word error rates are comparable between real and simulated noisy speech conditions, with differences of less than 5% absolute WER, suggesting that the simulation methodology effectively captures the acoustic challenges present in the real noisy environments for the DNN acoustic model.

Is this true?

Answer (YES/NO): YES